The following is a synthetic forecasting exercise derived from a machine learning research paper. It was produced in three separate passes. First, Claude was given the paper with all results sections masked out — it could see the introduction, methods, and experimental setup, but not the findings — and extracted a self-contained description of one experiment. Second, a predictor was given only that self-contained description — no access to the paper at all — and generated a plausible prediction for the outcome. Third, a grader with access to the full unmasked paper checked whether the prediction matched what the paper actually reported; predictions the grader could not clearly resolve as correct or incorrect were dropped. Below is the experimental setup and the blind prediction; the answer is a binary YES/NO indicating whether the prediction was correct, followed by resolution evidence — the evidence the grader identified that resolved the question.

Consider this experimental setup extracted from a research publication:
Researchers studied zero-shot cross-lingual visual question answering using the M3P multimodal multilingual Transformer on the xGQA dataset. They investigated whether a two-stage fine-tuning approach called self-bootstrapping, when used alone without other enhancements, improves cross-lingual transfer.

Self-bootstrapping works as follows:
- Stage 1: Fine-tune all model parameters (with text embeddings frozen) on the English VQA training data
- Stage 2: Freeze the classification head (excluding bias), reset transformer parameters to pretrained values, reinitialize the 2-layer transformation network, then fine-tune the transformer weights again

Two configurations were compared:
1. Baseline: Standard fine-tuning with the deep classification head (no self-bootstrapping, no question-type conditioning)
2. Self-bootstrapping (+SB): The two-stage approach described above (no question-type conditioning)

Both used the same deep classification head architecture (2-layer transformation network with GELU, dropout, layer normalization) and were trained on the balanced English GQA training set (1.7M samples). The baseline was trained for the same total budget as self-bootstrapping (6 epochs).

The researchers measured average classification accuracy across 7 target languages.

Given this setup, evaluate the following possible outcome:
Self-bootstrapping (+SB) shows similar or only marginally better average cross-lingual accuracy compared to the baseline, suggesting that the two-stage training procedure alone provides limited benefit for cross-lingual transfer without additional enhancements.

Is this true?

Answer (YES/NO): YES